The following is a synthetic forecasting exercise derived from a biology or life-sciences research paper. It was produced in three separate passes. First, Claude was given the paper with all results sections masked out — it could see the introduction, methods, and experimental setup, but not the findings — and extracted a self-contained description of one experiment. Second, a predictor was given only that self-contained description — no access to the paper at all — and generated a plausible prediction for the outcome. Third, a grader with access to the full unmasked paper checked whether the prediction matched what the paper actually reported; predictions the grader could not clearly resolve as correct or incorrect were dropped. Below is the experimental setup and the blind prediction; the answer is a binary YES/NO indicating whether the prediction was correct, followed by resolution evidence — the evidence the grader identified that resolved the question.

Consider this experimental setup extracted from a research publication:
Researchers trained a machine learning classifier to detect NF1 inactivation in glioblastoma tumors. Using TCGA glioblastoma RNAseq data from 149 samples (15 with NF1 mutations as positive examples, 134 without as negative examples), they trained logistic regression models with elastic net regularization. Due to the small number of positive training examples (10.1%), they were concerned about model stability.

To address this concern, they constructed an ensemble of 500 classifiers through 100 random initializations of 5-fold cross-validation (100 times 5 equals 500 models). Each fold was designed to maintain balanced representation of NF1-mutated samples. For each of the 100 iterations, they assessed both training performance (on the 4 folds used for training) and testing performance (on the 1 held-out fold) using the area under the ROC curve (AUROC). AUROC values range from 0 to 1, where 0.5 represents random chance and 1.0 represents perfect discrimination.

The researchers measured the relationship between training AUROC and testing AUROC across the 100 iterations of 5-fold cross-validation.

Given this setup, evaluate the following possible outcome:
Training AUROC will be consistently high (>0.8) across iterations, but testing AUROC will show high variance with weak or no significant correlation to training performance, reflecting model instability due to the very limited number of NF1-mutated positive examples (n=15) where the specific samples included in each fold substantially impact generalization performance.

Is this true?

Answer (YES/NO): YES